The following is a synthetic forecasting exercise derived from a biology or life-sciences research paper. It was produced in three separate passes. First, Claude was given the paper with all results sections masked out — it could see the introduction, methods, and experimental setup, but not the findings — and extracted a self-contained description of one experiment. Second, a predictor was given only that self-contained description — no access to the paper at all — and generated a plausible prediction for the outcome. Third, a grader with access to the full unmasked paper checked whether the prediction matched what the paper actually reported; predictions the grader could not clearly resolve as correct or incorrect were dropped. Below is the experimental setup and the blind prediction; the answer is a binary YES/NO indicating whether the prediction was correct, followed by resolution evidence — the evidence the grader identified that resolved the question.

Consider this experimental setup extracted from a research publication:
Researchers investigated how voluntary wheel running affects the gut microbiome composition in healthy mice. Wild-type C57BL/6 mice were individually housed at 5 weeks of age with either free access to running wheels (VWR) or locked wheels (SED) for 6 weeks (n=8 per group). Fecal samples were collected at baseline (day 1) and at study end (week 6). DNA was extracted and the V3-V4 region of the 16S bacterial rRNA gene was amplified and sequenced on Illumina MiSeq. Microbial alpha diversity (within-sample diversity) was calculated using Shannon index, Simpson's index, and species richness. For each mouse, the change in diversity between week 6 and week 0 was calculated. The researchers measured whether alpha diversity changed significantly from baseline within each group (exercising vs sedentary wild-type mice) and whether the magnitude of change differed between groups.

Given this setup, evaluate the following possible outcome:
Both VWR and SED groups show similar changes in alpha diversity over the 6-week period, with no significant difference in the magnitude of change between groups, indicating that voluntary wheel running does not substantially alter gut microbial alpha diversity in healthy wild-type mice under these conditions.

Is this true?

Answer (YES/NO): YES